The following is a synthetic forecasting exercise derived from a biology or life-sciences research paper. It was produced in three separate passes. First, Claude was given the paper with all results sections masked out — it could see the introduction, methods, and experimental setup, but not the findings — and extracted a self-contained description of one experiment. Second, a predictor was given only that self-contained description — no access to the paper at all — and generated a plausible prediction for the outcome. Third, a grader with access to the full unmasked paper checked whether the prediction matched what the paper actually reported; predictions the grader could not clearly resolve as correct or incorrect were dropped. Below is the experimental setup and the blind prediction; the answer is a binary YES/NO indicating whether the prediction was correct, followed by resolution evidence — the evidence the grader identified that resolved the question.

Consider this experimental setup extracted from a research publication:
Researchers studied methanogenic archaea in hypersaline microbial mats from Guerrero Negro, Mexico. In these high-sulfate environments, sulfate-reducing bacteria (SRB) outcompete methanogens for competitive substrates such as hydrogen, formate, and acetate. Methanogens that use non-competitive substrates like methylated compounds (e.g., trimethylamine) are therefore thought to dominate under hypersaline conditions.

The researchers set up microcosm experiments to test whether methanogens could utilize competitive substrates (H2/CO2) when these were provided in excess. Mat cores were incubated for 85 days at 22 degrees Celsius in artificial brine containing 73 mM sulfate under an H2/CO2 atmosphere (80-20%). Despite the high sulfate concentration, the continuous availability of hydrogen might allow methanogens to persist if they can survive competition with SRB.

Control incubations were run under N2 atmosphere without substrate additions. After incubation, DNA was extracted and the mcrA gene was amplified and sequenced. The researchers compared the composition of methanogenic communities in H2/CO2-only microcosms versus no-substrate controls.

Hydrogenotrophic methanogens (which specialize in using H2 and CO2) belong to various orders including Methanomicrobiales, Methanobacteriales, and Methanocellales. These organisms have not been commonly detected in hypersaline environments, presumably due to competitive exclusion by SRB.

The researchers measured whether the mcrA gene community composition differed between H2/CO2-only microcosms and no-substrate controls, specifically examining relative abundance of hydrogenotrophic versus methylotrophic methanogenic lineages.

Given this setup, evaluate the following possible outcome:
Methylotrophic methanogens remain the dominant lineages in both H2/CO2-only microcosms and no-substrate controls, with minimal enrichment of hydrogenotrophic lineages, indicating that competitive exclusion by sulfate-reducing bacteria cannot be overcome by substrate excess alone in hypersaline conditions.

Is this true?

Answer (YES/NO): NO